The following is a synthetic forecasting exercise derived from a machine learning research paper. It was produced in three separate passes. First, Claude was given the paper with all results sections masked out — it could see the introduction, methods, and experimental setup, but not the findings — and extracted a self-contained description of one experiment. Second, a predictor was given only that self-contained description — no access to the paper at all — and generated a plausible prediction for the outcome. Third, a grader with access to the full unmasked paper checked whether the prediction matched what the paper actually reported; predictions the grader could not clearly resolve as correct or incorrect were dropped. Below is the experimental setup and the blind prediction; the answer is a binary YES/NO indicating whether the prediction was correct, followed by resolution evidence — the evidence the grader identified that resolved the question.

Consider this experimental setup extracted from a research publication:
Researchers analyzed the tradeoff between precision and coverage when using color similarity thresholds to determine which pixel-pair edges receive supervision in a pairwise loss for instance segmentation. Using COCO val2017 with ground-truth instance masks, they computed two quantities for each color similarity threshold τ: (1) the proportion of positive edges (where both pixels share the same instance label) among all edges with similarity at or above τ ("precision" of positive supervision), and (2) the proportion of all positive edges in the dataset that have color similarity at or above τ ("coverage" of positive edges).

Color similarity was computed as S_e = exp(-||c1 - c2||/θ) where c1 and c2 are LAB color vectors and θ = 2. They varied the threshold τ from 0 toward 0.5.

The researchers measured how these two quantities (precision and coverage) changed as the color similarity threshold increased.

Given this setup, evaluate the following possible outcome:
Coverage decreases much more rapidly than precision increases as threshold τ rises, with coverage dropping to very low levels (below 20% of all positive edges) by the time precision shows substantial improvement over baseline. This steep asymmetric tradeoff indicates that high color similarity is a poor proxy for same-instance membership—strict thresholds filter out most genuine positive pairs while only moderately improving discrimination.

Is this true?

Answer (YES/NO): NO